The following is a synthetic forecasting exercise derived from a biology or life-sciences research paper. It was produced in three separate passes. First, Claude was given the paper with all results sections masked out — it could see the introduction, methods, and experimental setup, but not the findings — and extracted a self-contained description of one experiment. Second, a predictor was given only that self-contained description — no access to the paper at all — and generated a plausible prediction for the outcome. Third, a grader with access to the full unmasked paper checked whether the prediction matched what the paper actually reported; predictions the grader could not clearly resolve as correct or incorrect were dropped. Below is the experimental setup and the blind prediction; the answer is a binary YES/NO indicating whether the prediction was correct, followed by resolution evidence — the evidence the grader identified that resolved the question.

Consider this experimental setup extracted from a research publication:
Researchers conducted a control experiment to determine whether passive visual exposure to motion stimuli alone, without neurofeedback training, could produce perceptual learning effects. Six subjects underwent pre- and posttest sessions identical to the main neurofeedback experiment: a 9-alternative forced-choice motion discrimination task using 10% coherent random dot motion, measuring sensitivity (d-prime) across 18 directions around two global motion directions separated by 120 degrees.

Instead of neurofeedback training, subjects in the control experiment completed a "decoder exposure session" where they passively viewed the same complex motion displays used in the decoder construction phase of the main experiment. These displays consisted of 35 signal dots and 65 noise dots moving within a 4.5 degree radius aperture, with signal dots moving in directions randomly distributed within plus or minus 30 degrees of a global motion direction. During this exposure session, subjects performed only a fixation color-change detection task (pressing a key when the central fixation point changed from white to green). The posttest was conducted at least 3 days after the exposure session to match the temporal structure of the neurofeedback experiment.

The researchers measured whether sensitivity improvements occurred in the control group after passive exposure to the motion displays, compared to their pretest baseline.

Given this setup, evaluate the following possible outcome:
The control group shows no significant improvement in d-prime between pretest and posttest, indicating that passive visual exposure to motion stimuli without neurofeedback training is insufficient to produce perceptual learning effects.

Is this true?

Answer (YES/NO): YES